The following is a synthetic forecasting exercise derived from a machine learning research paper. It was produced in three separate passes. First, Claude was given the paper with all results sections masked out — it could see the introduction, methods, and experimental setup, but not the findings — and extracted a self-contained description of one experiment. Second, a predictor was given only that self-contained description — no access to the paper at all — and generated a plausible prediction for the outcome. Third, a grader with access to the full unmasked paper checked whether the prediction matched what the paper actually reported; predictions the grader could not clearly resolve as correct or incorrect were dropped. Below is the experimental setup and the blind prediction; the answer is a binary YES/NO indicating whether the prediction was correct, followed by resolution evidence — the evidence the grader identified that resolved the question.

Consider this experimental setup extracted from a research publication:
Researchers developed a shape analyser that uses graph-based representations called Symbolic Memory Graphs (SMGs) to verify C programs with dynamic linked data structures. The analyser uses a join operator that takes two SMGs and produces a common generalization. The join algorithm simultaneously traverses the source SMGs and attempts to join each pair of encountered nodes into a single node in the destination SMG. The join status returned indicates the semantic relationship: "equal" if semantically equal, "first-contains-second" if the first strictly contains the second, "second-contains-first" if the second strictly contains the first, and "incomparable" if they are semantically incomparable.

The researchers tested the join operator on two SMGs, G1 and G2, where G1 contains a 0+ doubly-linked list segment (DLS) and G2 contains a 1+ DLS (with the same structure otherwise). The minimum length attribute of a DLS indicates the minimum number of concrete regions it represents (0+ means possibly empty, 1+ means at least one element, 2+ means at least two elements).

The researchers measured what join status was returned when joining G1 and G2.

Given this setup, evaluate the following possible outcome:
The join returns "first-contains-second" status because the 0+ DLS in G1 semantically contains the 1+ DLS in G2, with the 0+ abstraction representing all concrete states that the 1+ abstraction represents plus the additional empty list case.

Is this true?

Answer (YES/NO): YES